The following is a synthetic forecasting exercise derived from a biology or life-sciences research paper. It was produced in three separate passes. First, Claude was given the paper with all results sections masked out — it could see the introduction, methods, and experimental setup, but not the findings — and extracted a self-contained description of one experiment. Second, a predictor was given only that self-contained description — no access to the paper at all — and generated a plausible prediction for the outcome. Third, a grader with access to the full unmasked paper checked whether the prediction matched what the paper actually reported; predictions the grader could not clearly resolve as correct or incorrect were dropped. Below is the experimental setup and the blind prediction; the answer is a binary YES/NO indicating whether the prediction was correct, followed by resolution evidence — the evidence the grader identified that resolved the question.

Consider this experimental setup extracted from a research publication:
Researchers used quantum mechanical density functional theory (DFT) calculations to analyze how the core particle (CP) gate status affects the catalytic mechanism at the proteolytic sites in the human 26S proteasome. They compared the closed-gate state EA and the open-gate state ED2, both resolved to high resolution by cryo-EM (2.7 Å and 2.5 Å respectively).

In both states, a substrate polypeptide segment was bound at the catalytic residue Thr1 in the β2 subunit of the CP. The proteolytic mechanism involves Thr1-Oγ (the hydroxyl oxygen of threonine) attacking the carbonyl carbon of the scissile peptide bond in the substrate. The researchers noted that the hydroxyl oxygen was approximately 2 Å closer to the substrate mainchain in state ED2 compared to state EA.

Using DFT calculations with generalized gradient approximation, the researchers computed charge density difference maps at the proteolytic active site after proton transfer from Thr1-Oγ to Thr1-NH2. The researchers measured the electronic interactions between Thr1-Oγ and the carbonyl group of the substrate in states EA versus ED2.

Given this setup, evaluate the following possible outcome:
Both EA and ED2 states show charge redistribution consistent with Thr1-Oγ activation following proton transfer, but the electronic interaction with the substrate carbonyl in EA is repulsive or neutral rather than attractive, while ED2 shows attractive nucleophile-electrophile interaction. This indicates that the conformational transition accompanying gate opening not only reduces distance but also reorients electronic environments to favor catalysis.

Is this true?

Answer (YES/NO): YES